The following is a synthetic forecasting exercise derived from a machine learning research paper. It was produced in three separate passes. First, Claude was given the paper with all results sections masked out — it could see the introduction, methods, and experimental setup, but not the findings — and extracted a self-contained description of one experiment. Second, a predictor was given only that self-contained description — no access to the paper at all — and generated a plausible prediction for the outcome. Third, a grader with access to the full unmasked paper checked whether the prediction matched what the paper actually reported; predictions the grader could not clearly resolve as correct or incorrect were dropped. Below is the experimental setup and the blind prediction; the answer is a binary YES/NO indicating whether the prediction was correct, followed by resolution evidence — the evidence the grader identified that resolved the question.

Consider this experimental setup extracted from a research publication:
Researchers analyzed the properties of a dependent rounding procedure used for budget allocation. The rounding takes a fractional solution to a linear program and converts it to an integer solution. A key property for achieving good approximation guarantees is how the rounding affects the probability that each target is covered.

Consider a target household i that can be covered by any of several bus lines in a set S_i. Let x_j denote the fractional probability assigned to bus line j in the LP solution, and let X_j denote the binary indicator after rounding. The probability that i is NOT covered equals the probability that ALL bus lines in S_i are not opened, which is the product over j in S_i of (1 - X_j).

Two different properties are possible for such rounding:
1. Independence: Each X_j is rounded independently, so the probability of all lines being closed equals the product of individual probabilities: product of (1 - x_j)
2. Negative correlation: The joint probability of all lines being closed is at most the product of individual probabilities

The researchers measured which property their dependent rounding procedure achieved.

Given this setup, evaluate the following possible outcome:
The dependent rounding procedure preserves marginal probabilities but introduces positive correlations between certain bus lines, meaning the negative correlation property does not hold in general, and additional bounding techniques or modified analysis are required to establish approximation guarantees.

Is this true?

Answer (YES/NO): NO